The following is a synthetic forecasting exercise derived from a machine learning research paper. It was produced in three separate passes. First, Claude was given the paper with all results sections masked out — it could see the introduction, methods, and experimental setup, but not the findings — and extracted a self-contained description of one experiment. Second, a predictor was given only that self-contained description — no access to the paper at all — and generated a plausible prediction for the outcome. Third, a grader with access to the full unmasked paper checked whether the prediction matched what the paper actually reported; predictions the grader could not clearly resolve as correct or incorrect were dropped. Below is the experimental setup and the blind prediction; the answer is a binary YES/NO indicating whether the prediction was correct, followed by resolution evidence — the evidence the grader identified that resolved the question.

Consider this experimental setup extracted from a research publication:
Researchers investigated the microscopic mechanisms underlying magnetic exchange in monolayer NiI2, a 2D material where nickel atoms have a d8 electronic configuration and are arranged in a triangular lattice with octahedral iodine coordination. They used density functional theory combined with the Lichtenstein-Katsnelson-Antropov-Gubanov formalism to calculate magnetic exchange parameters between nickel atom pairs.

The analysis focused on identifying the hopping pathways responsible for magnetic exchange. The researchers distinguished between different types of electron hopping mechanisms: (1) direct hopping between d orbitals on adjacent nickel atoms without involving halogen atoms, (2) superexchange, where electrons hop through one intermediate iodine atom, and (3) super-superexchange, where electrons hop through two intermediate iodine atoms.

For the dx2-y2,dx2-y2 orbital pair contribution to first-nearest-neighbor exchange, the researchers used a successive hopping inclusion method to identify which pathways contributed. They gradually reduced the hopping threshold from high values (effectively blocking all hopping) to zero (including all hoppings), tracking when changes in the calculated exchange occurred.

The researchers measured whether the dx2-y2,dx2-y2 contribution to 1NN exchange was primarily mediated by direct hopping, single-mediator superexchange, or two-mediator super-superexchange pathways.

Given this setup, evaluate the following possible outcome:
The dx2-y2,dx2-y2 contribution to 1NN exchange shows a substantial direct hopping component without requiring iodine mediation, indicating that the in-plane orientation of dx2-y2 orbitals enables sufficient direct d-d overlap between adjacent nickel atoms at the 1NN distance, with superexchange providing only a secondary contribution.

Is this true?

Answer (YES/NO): NO